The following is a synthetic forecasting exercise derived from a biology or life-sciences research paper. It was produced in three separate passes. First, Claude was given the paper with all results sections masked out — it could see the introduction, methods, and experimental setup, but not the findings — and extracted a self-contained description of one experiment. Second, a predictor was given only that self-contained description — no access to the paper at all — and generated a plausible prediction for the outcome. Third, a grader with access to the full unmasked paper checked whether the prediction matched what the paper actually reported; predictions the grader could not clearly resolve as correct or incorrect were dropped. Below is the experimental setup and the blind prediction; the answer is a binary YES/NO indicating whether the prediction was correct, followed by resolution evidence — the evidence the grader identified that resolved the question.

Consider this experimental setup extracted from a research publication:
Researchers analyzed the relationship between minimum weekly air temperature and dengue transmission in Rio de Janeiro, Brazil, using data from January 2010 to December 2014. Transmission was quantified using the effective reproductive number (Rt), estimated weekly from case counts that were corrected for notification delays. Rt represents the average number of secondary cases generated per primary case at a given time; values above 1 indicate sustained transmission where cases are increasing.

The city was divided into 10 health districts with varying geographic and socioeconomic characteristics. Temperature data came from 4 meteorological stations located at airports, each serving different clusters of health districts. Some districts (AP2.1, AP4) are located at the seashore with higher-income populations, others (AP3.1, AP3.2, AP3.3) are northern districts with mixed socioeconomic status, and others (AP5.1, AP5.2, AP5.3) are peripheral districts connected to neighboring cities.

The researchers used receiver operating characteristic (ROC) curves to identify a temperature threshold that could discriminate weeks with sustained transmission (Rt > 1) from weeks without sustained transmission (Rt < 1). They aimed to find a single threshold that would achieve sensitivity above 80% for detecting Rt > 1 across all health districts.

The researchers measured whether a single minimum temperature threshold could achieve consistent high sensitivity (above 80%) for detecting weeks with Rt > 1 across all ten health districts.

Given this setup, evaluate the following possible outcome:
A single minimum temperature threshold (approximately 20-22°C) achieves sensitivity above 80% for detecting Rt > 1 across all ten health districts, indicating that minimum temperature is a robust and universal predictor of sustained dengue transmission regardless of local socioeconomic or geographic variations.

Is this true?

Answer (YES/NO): NO